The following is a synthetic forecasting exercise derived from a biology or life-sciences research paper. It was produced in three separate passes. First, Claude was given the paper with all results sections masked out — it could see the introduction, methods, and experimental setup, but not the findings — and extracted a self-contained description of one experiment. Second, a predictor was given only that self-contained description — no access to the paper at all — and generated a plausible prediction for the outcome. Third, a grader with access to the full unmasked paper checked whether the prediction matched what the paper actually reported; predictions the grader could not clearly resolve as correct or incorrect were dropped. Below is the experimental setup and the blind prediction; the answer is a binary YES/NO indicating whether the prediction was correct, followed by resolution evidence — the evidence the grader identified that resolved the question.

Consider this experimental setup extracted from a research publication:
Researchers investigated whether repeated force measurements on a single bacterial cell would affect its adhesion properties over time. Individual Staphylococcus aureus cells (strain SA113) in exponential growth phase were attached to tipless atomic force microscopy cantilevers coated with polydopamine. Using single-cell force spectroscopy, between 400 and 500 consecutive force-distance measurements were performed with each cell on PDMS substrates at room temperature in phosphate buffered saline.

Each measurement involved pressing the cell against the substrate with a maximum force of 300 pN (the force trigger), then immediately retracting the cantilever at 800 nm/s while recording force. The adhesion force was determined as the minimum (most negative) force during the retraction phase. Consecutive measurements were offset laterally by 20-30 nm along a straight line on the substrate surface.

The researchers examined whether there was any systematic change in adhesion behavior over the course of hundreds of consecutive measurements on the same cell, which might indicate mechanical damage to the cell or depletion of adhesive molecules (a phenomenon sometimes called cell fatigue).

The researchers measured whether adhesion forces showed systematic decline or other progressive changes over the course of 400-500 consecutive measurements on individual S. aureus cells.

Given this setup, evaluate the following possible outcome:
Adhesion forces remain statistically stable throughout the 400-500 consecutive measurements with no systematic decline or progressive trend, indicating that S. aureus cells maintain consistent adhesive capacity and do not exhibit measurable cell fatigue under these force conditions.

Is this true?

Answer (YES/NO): YES